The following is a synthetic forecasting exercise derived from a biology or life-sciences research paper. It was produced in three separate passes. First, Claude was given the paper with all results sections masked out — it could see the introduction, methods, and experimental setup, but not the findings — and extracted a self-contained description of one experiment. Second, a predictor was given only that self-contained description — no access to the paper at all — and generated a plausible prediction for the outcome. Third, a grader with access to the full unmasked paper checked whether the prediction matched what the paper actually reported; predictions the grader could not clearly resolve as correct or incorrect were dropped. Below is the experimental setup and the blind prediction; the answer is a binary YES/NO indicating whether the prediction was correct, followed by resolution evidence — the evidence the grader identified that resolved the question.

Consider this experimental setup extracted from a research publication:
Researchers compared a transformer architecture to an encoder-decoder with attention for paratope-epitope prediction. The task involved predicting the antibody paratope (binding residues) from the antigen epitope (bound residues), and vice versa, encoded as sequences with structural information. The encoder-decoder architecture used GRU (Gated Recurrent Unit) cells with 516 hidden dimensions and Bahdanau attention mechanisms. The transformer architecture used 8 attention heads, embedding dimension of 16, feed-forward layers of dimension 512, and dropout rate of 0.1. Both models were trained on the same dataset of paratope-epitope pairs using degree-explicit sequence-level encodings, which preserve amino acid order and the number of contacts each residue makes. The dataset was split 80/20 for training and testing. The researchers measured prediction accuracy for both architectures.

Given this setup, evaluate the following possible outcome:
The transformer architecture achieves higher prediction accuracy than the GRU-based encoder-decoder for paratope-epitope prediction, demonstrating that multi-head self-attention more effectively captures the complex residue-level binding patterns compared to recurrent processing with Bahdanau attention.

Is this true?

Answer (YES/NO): NO